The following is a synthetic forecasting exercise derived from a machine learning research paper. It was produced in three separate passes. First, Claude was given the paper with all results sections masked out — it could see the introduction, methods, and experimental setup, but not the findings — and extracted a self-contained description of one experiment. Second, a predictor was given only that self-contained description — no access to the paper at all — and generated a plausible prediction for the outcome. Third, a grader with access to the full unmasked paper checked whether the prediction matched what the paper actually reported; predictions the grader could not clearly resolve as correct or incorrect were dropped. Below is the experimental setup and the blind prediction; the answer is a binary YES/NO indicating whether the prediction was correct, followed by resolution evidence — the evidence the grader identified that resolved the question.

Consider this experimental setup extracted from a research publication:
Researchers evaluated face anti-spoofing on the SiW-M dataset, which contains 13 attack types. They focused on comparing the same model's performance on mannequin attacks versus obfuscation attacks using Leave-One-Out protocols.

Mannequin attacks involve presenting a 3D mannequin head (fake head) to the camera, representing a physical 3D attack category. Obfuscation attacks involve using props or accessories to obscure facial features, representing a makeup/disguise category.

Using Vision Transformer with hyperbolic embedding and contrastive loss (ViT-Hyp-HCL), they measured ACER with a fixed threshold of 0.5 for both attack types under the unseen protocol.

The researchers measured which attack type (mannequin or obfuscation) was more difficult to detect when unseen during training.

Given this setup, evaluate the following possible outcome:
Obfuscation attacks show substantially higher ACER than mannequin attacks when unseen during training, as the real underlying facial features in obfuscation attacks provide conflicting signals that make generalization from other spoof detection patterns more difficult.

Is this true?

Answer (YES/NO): YES